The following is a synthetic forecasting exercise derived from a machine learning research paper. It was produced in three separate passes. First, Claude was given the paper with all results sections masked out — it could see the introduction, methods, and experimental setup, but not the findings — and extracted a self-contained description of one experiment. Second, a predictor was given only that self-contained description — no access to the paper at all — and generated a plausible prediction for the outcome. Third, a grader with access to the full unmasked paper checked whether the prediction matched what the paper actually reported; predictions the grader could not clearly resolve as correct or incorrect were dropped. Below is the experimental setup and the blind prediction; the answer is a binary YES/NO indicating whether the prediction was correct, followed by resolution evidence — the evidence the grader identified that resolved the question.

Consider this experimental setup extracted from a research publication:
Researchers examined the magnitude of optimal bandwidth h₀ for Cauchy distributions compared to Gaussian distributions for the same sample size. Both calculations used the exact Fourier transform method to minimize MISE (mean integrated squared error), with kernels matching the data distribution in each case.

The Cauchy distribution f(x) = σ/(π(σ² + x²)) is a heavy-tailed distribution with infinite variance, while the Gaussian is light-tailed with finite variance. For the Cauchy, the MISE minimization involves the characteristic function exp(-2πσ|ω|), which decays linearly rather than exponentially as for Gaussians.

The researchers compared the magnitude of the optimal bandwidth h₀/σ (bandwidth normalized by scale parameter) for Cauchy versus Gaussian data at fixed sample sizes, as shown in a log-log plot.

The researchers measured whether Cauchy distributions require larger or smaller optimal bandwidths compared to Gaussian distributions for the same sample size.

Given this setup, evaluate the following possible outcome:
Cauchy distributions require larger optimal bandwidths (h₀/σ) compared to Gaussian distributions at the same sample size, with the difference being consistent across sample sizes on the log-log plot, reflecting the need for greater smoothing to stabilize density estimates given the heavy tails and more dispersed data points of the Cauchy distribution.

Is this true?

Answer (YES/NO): NO